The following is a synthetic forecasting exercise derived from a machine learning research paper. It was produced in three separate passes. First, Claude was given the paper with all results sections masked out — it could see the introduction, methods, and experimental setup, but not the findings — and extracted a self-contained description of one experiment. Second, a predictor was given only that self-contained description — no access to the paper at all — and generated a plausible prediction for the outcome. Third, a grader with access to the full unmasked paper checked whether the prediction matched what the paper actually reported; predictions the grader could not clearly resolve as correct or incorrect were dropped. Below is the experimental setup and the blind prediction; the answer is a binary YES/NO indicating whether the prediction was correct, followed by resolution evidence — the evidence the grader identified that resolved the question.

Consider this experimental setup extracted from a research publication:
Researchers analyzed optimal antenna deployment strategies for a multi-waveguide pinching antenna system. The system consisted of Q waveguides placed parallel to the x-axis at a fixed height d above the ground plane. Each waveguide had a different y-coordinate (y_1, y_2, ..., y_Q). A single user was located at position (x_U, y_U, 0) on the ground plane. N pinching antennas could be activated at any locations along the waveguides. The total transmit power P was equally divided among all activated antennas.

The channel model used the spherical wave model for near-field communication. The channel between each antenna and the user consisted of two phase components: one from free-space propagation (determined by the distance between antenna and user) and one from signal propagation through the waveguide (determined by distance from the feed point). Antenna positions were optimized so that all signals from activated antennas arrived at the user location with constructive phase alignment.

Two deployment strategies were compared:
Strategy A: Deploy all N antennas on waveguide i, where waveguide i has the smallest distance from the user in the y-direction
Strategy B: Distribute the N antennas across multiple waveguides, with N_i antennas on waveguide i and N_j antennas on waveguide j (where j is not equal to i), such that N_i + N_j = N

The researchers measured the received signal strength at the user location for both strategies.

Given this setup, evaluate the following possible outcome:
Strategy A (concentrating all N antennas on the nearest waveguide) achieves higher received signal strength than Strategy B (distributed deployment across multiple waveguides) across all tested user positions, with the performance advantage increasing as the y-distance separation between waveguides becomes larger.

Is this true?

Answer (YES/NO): NO